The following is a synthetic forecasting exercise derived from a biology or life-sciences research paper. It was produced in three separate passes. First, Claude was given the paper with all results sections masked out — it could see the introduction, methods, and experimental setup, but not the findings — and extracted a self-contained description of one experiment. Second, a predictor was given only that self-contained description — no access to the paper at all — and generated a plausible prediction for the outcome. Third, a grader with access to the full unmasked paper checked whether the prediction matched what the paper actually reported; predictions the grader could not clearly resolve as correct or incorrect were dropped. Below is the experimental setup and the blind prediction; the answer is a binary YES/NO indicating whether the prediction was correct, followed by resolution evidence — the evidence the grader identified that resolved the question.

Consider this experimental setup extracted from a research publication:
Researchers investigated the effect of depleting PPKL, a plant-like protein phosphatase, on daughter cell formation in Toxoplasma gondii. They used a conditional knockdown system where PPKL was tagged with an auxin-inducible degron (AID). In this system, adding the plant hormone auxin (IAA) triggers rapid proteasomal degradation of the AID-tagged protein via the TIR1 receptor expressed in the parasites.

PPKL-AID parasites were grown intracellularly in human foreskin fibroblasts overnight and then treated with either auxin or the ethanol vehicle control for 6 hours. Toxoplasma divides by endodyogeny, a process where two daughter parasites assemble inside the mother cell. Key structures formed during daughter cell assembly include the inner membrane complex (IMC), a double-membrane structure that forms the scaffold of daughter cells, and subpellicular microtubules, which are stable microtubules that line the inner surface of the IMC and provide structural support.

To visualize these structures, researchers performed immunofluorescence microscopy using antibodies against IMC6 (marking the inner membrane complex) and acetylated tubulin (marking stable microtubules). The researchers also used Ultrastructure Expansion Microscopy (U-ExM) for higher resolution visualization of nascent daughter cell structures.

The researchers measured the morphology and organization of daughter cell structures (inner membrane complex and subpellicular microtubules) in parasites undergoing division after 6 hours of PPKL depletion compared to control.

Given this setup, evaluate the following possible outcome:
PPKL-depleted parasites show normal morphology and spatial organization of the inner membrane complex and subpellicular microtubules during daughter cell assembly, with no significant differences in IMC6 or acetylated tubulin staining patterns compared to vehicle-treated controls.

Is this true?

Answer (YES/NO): NO